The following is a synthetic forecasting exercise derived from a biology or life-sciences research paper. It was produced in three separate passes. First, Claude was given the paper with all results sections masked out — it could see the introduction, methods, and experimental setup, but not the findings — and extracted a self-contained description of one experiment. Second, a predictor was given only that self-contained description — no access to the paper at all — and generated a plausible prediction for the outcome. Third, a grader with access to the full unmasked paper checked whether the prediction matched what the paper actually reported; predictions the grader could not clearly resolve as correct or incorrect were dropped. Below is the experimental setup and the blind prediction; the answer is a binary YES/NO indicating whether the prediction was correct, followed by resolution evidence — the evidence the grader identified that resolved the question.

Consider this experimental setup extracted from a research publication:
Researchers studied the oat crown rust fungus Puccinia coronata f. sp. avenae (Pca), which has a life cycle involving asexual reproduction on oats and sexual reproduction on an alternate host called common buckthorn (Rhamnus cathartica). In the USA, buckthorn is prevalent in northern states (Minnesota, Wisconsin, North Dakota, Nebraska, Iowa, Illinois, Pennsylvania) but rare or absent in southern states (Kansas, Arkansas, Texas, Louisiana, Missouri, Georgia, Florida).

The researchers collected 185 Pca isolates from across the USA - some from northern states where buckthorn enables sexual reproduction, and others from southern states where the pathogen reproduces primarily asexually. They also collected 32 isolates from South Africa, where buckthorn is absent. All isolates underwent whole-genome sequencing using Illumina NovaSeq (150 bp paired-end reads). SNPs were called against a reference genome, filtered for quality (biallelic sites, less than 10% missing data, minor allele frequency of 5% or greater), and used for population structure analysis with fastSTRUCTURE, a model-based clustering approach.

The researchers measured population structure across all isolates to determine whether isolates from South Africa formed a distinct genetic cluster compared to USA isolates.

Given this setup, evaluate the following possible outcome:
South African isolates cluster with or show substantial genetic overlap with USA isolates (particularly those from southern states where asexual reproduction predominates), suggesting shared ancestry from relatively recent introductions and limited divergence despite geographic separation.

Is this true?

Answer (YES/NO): NO